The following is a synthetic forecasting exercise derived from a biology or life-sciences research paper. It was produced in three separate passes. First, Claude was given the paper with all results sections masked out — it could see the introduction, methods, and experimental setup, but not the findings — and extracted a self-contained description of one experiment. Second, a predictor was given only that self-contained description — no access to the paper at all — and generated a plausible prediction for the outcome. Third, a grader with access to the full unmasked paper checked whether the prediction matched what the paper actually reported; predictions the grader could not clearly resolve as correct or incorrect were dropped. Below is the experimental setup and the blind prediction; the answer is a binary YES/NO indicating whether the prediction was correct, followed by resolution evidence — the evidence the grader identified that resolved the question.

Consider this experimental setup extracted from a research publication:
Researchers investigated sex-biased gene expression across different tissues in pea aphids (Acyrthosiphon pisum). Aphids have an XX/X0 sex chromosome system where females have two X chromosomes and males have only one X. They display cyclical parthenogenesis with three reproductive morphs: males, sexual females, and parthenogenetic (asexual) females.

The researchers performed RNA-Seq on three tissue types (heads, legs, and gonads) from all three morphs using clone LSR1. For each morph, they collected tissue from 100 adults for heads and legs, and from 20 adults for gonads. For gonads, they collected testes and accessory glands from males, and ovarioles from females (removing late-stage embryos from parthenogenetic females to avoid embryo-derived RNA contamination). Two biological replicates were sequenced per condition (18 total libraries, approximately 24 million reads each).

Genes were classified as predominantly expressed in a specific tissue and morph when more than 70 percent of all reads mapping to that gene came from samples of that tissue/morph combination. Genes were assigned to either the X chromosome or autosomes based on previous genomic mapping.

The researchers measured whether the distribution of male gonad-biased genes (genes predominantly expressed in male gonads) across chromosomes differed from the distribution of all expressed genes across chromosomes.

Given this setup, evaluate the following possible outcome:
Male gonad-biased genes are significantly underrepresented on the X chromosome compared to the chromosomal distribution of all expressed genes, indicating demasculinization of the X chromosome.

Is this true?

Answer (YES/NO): NO